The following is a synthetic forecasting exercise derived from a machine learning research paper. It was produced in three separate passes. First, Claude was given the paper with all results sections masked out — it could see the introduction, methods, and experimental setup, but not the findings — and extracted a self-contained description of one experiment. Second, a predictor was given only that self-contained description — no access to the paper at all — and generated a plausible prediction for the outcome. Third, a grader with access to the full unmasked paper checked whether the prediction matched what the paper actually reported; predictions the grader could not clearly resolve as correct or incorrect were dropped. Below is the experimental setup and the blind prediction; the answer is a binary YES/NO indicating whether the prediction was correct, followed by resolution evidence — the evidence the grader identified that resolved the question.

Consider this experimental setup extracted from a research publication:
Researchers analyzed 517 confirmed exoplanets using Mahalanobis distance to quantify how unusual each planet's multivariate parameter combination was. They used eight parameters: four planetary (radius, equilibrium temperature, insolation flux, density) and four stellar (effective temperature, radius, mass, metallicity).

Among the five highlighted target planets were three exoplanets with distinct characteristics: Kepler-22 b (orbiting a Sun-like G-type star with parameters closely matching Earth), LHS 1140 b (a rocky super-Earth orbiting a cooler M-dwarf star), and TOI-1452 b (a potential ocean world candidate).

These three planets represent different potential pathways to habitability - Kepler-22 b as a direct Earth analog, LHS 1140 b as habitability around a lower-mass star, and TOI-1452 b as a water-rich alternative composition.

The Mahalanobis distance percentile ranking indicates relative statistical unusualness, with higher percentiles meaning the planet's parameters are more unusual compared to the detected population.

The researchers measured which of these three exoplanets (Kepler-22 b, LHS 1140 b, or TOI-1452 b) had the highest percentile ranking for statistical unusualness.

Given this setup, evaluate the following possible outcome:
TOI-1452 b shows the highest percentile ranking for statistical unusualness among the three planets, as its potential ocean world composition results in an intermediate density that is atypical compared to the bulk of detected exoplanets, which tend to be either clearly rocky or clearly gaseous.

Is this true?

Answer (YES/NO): NO